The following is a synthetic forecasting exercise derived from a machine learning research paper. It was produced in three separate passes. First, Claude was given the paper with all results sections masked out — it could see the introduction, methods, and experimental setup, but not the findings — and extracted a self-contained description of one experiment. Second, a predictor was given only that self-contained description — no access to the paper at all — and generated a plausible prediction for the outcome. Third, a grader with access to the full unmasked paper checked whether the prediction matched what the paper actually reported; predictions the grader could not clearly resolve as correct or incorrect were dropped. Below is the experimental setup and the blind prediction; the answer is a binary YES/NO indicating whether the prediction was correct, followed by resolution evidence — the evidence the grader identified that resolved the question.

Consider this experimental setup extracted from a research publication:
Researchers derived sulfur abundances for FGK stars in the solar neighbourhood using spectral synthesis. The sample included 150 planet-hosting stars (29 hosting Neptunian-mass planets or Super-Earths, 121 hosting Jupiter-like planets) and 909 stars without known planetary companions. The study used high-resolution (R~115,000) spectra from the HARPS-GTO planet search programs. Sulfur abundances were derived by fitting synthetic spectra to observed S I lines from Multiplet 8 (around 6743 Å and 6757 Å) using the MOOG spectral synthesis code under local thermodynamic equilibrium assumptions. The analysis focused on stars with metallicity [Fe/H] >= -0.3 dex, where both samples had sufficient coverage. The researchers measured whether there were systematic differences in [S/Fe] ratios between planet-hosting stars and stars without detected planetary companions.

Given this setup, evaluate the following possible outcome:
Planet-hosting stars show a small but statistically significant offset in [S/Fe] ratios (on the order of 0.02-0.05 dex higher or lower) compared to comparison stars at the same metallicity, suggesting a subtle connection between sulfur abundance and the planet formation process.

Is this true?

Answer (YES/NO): NO